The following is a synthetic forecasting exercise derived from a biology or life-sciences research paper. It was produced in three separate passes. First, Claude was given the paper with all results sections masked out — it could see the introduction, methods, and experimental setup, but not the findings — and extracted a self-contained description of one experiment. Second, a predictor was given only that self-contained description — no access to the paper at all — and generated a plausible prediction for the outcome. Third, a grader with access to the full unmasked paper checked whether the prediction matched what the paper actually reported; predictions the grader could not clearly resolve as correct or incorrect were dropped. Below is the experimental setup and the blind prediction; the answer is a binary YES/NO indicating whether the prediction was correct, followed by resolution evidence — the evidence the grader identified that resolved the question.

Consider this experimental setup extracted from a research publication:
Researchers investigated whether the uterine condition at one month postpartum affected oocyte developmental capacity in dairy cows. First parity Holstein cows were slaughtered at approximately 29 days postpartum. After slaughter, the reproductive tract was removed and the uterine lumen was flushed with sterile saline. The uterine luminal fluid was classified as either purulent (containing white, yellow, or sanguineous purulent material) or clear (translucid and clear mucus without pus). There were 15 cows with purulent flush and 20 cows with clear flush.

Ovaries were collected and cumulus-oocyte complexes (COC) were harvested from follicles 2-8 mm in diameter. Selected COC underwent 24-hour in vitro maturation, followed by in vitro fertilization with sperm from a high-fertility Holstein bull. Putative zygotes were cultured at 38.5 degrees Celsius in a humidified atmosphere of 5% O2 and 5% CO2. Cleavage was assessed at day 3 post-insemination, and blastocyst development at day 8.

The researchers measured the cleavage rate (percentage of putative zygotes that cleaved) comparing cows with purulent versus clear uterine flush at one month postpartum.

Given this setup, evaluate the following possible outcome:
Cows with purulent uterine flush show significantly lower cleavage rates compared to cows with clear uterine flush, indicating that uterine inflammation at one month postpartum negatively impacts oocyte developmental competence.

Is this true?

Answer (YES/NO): YES